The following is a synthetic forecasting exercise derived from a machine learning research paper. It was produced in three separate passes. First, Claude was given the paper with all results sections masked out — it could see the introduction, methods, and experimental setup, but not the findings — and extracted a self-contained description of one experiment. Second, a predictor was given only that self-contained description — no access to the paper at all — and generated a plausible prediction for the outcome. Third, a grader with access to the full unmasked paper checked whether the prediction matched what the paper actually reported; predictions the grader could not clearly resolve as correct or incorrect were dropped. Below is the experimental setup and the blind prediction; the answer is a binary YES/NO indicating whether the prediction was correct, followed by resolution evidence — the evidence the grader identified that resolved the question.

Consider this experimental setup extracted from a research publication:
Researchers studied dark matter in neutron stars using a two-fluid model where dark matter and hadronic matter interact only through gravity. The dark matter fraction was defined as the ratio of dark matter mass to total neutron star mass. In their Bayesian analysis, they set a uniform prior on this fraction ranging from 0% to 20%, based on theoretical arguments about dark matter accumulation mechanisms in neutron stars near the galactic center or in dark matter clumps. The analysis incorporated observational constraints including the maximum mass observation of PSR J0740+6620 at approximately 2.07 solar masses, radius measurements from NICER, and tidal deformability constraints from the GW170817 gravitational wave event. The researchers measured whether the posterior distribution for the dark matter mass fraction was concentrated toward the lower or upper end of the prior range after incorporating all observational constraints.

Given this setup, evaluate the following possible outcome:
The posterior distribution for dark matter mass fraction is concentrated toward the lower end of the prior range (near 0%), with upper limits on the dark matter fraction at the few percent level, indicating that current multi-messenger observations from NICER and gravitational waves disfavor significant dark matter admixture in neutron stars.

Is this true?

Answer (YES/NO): NO